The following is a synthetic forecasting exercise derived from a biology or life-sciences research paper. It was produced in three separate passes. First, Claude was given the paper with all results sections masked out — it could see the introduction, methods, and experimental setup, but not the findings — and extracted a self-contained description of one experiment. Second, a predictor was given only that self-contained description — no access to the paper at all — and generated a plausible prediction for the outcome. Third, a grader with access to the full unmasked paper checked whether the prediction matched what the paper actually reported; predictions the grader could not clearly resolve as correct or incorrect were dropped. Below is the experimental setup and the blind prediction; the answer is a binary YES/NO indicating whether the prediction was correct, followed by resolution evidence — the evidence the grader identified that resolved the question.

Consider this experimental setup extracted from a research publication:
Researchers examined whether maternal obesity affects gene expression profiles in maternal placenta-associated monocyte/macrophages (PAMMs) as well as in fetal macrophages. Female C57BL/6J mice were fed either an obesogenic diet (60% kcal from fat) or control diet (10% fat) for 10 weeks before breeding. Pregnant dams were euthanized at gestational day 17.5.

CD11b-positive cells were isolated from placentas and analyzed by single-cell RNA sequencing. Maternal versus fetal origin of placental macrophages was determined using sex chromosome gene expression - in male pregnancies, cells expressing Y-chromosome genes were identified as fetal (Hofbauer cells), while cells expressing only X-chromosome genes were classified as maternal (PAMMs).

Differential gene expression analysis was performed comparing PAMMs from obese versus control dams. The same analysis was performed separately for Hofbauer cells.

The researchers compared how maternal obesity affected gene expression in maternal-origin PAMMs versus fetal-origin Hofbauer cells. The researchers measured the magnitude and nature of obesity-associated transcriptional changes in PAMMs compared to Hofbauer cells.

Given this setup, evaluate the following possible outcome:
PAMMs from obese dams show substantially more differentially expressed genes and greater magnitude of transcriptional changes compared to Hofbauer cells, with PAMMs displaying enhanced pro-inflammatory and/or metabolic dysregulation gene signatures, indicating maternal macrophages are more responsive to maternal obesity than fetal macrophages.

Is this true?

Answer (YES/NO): NO